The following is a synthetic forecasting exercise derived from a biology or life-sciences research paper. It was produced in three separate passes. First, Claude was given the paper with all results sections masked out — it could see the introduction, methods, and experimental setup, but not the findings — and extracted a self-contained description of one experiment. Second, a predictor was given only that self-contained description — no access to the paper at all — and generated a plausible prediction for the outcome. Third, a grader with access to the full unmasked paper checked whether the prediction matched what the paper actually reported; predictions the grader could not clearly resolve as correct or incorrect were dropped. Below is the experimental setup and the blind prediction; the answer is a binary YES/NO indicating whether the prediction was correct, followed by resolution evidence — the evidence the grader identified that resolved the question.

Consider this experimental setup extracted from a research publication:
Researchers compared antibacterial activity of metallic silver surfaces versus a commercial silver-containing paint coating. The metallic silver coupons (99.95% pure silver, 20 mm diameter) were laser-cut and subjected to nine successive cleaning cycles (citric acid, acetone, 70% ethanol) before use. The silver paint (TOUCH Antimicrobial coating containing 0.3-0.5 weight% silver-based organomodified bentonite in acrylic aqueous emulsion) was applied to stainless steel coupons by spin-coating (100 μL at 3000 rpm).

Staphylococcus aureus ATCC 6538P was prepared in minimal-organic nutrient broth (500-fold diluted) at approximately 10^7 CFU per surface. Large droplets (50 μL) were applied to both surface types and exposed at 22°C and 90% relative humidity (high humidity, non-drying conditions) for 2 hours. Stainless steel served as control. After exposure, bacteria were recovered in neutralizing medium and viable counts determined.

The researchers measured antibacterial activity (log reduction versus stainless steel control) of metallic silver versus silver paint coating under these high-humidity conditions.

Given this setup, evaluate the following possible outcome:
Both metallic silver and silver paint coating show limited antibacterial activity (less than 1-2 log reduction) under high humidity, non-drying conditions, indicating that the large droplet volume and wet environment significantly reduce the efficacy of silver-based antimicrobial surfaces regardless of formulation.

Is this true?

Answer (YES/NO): NO